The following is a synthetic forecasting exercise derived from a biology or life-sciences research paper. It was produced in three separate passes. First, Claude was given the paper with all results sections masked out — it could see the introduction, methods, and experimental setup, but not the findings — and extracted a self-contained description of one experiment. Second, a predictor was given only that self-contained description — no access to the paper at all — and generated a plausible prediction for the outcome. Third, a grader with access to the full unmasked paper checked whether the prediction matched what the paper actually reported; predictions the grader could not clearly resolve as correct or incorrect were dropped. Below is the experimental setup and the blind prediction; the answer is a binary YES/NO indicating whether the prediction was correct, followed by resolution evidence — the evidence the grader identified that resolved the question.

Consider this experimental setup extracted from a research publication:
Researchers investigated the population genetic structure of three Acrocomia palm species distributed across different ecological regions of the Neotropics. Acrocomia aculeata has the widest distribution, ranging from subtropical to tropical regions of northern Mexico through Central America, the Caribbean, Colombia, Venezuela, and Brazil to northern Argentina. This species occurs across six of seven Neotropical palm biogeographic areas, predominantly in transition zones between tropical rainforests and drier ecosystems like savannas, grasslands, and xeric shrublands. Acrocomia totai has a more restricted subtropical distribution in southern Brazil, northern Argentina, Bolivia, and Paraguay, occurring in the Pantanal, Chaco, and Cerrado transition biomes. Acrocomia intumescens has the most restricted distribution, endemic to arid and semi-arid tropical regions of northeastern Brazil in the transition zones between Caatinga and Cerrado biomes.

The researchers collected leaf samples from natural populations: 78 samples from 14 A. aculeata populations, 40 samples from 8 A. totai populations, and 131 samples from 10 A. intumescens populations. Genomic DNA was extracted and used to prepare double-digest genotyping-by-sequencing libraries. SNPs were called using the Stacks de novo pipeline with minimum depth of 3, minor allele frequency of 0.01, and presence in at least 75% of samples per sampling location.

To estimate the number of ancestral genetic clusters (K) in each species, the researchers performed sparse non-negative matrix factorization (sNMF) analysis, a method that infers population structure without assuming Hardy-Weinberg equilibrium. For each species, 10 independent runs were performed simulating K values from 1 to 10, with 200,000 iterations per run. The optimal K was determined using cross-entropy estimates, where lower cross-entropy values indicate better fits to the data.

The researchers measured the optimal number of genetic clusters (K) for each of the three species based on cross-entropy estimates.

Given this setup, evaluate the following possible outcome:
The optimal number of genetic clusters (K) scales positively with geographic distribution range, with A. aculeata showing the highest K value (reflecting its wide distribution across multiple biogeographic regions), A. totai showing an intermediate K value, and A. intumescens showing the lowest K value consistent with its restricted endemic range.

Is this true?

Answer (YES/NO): NO